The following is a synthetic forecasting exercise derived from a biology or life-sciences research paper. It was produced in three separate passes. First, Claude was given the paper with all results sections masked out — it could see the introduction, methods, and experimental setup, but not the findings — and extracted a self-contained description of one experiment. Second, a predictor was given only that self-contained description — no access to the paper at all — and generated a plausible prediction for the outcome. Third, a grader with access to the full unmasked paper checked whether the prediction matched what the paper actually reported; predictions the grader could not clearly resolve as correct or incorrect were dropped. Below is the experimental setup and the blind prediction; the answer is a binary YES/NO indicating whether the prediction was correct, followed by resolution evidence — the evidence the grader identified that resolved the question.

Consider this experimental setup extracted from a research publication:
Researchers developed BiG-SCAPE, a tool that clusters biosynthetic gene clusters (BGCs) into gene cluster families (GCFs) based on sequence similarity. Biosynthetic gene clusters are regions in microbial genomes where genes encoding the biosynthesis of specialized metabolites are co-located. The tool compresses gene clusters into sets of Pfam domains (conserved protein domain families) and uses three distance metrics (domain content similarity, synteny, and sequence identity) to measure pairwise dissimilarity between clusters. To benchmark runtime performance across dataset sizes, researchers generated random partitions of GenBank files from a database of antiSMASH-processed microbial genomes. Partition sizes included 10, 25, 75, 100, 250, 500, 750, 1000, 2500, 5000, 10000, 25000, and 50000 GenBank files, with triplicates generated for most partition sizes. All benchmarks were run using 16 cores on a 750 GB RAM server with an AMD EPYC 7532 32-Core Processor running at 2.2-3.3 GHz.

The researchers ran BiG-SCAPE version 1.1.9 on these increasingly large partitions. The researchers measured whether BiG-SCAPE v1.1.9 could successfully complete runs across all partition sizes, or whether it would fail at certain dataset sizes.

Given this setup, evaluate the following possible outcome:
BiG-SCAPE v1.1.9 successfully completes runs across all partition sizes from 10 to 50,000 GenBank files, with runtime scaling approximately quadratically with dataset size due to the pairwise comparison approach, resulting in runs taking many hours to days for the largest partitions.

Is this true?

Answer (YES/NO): NO